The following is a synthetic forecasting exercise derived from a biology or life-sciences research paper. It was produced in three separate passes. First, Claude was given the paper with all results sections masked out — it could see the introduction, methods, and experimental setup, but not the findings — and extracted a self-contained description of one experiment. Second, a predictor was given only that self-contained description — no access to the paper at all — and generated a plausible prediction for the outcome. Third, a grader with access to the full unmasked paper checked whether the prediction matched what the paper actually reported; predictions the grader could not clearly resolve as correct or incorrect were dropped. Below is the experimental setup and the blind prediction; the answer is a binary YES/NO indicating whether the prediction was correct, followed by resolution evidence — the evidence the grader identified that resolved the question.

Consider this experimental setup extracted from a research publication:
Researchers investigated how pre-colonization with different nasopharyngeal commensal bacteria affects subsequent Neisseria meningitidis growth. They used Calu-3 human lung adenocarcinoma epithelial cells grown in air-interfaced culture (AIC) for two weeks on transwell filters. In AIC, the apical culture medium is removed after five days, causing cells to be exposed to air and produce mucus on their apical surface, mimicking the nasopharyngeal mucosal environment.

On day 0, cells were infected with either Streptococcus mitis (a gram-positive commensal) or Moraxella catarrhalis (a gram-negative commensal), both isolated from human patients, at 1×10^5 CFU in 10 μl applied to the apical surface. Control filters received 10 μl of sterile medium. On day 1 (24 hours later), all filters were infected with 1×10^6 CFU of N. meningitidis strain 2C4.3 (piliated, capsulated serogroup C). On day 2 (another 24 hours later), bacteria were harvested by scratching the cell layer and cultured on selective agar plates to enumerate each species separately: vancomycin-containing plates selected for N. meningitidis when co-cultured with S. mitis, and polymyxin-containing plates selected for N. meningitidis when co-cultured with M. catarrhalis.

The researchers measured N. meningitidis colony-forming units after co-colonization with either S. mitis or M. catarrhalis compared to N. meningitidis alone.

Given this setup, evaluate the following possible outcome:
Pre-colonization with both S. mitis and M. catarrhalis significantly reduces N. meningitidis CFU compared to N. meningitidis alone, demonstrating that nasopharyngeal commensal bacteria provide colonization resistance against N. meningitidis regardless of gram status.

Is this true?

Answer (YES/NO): NO